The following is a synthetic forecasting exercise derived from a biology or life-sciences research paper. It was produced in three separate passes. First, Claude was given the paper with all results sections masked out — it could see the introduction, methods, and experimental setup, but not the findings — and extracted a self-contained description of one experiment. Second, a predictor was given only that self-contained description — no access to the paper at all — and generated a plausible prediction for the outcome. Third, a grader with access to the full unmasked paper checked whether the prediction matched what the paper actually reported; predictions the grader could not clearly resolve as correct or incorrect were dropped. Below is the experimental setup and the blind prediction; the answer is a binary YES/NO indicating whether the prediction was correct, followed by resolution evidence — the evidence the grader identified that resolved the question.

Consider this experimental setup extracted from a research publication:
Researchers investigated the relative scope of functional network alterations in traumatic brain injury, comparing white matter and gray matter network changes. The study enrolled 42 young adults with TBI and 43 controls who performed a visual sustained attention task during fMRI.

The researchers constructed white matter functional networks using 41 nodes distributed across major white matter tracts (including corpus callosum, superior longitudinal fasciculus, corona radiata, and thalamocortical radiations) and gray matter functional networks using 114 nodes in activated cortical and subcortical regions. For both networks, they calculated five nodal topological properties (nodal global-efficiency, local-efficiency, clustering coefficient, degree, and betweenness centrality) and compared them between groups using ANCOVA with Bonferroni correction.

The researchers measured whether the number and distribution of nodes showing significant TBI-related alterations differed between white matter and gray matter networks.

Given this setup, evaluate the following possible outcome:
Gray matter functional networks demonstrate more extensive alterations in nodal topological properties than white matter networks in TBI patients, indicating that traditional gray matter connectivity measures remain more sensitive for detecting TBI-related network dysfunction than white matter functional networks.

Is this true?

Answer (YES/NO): NO